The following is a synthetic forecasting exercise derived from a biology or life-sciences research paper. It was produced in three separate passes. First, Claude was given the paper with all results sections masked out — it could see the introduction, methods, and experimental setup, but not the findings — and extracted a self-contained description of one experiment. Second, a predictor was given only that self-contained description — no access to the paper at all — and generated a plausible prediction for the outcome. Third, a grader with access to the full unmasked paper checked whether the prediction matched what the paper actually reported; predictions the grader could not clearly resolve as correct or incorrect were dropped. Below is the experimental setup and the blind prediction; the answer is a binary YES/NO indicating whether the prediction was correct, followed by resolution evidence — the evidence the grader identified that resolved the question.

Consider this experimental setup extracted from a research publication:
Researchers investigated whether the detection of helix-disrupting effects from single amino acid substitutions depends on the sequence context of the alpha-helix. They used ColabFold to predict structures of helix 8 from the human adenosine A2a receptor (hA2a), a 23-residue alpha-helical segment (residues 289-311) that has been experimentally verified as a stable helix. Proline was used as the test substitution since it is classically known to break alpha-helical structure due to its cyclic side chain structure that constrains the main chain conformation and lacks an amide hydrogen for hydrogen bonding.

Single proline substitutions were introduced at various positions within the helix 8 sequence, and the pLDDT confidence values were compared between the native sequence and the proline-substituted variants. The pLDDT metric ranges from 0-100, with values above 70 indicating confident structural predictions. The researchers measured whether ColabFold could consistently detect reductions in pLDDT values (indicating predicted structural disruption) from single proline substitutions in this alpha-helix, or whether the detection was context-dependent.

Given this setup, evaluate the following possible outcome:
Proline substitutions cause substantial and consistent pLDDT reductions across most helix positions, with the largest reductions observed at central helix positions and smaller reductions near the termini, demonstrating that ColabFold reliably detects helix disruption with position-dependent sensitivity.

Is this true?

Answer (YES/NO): NO